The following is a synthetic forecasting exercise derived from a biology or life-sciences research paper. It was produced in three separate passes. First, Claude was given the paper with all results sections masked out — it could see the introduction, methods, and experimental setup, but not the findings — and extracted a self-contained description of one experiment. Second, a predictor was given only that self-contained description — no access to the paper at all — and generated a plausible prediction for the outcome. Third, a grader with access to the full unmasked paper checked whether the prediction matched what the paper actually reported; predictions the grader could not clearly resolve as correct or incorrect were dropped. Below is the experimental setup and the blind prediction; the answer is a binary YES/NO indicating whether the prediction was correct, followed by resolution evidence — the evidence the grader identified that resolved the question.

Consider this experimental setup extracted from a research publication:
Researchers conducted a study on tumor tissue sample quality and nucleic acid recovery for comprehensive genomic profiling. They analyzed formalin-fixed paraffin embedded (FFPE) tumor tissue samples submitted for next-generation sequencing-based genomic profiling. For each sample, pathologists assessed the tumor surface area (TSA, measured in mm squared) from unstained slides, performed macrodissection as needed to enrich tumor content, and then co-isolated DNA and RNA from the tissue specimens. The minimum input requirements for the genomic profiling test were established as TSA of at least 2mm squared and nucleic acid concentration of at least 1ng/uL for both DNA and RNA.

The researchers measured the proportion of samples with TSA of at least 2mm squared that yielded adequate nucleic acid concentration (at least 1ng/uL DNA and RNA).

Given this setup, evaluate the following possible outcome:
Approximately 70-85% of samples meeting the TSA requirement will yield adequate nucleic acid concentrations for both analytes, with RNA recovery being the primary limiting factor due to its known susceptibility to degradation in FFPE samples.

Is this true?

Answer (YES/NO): NO